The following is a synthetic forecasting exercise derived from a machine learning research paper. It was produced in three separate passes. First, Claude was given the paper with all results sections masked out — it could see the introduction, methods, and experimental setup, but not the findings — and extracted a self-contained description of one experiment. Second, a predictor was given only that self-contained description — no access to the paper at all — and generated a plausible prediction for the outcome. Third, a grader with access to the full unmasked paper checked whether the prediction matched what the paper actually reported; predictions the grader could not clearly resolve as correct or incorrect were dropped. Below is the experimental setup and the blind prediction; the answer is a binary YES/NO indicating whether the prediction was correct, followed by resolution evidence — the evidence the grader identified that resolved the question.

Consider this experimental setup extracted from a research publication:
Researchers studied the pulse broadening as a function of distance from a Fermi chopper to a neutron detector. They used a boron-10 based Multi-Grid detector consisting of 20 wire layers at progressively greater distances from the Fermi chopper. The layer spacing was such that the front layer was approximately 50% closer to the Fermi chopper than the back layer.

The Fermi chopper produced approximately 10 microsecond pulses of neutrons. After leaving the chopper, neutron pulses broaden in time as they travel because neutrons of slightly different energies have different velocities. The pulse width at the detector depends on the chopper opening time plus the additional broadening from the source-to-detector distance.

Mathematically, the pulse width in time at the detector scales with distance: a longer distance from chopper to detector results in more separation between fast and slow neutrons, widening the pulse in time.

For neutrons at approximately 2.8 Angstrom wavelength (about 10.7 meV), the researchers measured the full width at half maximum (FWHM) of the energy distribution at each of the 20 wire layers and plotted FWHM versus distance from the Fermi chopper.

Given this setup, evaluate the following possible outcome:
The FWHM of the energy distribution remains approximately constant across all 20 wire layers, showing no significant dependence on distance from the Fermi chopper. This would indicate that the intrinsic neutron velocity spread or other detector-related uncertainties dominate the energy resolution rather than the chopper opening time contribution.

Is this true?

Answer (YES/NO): NO